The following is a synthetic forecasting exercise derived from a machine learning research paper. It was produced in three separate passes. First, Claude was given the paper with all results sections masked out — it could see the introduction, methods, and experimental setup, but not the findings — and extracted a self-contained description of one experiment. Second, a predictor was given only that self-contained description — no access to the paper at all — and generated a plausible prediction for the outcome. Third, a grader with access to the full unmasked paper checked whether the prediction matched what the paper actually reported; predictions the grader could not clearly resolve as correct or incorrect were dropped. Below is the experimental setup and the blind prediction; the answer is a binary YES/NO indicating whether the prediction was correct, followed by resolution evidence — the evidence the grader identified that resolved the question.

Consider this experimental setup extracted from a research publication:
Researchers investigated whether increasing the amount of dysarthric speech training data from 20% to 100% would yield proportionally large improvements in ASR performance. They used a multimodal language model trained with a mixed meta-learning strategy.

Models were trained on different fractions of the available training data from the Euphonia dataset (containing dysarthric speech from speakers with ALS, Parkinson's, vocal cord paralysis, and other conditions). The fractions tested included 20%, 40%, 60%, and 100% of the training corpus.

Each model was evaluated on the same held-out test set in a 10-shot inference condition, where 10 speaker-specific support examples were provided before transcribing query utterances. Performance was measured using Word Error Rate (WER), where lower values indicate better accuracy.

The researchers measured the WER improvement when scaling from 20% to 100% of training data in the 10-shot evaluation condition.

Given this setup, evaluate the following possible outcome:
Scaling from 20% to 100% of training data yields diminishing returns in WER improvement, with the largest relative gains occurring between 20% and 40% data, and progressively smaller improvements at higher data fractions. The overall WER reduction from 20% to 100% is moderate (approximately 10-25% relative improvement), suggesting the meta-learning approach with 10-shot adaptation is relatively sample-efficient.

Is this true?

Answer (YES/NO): NO